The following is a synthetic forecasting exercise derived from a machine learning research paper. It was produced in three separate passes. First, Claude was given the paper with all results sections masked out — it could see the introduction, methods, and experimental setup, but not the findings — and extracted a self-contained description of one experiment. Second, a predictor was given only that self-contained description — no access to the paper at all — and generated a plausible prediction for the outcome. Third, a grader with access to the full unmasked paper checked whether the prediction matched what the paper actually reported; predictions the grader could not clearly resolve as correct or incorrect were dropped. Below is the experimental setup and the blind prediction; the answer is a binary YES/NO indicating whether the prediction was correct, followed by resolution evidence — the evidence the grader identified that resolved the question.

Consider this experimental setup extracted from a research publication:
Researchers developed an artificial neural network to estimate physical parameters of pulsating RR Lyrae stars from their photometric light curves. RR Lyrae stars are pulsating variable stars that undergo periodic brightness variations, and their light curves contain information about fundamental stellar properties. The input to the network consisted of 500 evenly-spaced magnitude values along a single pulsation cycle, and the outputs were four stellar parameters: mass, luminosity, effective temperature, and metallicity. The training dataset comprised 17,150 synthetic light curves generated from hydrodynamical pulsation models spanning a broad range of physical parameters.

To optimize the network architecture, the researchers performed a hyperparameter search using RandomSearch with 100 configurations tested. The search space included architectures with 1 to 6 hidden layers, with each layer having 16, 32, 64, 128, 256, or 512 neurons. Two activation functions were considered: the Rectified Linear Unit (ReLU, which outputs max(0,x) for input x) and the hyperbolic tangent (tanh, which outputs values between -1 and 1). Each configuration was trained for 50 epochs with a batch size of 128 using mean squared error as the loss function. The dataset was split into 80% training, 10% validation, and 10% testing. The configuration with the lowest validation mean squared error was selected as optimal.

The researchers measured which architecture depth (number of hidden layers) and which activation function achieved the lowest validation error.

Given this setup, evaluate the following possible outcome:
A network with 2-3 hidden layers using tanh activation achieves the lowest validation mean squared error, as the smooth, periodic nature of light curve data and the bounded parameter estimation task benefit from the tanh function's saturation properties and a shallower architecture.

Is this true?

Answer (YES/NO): NO